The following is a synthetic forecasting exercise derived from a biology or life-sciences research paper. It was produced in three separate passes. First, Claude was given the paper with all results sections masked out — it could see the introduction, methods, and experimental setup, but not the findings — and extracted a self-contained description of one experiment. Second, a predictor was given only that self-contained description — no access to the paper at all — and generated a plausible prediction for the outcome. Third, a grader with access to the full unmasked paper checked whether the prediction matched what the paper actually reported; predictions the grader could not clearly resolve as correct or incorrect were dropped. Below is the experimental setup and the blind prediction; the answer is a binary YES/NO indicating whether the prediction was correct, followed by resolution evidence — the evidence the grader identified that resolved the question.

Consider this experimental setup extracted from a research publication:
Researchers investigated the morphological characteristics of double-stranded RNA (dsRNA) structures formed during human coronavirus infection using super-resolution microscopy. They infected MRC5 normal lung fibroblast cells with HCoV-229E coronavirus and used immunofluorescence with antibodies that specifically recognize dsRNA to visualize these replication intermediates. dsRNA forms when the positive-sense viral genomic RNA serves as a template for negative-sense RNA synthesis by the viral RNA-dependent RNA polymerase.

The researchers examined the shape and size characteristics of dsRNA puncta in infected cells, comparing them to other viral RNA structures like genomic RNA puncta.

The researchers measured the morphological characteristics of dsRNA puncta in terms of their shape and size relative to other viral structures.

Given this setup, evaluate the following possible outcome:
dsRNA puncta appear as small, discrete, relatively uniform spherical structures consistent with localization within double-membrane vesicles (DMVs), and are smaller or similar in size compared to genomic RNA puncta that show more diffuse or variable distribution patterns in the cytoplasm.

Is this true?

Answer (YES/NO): YES